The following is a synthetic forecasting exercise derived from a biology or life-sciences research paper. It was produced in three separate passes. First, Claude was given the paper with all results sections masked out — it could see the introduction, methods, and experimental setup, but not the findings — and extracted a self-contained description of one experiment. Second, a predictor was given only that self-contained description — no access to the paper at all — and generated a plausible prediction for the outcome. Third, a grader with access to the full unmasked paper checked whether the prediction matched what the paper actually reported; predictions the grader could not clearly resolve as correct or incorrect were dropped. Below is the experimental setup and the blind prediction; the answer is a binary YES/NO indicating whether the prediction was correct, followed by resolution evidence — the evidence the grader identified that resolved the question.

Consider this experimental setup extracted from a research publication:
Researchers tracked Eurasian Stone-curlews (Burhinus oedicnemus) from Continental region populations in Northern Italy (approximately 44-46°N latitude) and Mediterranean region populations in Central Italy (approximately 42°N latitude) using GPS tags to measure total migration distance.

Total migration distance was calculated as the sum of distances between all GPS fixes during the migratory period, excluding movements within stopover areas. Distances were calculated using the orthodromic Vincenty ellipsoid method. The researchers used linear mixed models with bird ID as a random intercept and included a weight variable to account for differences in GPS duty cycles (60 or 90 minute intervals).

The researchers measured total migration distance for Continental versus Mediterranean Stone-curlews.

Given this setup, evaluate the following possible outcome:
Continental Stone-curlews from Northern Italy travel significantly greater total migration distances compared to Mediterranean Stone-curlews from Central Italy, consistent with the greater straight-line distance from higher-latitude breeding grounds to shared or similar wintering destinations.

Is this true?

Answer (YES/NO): YES